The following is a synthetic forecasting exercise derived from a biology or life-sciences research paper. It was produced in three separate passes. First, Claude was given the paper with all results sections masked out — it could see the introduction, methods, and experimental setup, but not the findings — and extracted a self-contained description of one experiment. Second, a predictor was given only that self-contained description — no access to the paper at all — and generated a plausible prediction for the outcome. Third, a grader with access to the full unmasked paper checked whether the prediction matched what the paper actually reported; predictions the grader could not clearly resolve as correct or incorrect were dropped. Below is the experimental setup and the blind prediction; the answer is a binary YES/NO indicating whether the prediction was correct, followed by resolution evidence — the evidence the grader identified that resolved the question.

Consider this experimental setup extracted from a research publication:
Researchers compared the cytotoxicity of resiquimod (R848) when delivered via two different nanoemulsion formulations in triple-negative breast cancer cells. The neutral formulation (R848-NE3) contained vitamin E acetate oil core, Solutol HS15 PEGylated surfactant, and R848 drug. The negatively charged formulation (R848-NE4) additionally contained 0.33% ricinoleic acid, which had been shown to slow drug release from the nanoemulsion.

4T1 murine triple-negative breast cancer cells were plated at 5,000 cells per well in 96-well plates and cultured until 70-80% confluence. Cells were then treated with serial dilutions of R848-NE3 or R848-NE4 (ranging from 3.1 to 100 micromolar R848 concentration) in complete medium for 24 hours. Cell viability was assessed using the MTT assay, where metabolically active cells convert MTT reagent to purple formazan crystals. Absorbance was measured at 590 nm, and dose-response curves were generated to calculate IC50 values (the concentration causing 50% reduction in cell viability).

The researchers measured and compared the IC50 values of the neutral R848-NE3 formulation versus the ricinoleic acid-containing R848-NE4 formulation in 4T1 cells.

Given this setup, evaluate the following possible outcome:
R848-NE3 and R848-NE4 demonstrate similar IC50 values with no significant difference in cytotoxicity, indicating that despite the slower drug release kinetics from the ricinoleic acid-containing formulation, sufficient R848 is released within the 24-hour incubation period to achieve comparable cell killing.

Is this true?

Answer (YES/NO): NO